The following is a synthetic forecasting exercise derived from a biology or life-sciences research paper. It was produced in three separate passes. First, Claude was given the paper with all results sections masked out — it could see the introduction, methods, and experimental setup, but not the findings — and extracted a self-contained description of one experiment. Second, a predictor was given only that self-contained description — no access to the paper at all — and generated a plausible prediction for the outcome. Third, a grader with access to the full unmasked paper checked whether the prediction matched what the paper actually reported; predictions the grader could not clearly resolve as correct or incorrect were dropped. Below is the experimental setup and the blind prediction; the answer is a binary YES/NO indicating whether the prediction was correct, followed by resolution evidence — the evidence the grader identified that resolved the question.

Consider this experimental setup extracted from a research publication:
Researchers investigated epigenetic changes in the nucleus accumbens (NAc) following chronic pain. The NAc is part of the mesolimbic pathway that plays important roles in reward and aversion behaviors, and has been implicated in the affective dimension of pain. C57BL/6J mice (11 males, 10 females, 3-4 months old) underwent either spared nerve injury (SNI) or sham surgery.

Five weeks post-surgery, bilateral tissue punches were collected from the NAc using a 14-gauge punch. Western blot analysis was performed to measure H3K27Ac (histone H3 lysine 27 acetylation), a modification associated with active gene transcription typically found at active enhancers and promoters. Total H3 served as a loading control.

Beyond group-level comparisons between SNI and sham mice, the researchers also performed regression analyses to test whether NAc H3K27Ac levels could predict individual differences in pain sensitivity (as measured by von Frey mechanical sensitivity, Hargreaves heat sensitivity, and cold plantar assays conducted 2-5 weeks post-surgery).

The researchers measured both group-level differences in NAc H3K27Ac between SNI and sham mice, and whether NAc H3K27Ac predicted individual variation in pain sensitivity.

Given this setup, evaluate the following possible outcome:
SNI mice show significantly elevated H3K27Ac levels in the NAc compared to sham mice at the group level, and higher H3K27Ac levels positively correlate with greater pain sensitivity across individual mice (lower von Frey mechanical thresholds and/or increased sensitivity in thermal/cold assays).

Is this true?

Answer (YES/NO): NO